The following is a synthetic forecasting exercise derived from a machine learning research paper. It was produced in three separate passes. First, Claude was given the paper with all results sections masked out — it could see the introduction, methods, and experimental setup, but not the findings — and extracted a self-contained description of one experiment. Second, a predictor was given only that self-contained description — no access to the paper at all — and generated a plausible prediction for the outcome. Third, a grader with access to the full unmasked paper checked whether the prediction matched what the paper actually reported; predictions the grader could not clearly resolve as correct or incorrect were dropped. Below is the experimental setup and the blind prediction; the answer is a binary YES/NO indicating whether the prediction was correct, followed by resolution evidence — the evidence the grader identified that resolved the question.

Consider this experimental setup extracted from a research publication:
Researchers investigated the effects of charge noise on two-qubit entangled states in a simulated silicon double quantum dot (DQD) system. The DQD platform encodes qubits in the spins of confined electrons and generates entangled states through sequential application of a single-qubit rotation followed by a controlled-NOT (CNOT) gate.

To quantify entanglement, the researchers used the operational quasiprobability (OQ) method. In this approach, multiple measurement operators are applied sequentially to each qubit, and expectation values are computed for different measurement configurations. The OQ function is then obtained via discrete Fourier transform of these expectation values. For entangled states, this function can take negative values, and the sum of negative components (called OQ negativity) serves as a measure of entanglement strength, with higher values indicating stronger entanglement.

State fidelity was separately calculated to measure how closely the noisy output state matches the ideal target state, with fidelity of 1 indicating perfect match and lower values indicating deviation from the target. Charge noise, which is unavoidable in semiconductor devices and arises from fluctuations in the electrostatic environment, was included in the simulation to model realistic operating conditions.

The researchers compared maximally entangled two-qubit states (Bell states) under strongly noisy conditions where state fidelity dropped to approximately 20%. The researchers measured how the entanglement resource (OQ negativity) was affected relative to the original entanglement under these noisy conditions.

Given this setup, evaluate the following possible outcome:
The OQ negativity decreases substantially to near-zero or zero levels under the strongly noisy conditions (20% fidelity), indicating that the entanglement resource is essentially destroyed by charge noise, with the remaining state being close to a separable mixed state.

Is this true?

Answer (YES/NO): NO